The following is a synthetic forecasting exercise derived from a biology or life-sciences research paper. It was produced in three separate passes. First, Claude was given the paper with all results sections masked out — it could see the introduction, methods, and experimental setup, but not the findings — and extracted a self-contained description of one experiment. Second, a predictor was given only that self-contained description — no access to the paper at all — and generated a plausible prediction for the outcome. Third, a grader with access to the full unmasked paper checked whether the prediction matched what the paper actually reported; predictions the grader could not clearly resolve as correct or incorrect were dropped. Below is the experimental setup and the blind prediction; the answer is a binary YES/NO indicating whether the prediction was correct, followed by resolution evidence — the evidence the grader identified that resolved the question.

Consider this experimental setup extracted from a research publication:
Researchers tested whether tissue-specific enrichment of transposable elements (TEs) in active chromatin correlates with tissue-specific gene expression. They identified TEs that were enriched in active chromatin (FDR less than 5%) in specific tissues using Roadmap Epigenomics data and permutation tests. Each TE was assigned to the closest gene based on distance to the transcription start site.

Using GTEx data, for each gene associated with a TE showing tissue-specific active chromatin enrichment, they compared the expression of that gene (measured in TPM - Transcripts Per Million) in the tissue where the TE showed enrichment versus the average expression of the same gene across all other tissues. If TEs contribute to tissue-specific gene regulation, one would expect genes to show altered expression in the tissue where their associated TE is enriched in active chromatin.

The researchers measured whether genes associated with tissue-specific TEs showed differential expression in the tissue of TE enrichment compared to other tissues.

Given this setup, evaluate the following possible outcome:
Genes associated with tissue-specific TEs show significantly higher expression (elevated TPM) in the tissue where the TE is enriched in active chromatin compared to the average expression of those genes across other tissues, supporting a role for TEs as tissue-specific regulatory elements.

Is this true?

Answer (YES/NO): NO